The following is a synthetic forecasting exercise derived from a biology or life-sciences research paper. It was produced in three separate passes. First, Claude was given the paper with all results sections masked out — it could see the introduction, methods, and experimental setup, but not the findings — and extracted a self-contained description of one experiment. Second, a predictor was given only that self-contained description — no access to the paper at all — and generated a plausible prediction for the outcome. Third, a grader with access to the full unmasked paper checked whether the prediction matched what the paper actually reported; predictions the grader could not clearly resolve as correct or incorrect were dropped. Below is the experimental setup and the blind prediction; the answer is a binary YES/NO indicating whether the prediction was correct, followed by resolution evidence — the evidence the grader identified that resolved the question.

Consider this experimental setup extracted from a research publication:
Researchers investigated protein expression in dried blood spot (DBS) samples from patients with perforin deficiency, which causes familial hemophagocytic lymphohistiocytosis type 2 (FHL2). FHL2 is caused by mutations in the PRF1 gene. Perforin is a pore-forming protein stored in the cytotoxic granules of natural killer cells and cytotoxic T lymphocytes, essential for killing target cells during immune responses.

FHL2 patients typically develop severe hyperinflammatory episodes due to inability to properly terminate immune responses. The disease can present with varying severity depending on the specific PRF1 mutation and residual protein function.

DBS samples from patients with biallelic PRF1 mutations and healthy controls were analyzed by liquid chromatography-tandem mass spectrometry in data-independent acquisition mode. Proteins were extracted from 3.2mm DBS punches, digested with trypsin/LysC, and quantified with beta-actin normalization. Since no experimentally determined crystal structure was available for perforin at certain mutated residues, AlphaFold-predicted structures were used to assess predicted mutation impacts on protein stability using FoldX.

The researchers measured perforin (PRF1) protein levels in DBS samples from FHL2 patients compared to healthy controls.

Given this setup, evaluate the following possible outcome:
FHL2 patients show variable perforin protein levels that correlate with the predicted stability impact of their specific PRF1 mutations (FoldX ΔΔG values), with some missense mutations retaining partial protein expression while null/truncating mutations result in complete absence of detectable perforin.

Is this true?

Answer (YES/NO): NO